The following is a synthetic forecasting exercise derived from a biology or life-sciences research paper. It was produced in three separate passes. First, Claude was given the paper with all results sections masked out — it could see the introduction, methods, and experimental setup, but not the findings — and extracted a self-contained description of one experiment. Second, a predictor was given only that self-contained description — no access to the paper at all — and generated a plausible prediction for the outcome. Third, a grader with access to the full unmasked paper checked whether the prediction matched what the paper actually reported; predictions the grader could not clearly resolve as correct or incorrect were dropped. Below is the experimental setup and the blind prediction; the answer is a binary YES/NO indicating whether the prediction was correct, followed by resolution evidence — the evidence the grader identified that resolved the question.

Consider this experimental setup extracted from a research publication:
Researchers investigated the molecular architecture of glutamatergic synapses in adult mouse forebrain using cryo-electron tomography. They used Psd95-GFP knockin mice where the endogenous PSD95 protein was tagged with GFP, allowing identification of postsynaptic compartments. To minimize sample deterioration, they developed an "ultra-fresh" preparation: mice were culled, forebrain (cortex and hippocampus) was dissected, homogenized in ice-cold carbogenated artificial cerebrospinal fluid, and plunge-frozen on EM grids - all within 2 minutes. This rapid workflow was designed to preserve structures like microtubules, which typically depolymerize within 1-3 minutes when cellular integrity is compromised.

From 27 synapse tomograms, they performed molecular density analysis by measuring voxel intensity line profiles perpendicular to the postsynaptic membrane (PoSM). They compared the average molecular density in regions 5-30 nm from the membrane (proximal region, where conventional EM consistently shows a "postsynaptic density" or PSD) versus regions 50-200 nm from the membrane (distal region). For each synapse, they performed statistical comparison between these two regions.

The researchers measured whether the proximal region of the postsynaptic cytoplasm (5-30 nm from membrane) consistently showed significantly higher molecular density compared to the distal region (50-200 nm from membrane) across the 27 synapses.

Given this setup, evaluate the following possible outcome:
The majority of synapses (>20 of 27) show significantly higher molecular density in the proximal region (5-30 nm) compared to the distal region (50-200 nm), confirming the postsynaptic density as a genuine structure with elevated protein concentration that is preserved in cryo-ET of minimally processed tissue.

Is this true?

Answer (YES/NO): NO